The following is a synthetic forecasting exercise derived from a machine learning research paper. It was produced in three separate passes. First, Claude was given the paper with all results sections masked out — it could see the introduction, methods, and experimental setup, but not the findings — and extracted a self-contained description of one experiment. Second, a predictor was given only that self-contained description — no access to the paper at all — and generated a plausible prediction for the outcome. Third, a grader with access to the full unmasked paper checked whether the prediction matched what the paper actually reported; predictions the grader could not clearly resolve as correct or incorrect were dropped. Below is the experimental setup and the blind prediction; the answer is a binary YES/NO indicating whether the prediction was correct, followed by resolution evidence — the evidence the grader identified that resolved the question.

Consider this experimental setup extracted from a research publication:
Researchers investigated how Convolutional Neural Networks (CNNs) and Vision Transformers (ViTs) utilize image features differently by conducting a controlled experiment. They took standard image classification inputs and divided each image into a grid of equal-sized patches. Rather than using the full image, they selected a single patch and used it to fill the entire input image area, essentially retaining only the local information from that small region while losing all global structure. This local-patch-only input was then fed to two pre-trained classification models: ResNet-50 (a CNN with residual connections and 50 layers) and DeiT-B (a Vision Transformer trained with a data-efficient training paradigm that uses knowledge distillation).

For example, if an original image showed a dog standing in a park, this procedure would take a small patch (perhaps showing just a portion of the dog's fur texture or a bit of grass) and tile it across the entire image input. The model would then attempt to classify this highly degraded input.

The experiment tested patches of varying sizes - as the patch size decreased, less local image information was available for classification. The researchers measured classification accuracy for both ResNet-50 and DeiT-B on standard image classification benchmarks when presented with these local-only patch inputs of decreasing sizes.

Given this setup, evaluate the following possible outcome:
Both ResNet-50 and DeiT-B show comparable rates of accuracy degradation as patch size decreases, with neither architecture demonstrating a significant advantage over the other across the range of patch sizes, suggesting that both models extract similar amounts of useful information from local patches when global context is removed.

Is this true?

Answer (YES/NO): NO